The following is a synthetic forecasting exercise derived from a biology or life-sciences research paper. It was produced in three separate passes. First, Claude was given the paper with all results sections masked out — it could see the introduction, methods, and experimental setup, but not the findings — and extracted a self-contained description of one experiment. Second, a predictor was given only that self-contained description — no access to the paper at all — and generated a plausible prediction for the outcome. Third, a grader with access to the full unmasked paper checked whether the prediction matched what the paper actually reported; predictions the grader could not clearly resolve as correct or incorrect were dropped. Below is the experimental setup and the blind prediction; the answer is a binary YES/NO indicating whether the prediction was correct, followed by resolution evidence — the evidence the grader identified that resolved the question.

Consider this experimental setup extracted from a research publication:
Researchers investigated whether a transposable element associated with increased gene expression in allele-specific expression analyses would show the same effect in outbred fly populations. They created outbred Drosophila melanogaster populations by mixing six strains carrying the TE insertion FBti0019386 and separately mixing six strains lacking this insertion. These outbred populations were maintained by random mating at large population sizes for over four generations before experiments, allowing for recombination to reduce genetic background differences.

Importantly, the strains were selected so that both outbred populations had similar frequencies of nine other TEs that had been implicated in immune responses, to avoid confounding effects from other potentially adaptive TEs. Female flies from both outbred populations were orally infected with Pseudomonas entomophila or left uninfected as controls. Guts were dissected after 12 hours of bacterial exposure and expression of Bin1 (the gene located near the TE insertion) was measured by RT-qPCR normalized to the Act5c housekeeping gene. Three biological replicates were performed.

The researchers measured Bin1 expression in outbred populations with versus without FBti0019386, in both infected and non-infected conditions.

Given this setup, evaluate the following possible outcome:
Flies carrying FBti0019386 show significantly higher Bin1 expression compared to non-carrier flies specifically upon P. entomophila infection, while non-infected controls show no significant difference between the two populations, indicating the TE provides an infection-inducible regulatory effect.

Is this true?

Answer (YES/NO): YES